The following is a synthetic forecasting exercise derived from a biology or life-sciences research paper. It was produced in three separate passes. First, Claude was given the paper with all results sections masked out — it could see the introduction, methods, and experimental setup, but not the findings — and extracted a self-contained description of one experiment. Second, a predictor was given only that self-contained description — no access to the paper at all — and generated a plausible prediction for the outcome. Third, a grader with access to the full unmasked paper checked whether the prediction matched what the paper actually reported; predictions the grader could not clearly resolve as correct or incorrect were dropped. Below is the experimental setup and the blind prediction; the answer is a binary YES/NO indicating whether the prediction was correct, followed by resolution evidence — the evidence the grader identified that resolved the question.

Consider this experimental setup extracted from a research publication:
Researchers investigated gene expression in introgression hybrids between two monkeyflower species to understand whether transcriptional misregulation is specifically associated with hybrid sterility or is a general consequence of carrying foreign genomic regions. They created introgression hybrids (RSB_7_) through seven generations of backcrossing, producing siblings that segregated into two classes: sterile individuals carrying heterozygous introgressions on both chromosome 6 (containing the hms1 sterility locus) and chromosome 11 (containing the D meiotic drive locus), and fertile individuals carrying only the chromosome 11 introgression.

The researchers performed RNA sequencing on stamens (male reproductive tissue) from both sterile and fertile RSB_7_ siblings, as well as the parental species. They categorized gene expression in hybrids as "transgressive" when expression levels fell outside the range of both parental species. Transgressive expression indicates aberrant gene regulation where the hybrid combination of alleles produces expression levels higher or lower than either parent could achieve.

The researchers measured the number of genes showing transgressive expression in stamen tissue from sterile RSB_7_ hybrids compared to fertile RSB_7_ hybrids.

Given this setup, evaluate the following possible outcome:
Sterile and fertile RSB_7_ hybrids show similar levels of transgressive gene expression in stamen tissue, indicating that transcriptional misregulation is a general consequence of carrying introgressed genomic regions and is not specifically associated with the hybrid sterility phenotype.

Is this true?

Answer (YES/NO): NO